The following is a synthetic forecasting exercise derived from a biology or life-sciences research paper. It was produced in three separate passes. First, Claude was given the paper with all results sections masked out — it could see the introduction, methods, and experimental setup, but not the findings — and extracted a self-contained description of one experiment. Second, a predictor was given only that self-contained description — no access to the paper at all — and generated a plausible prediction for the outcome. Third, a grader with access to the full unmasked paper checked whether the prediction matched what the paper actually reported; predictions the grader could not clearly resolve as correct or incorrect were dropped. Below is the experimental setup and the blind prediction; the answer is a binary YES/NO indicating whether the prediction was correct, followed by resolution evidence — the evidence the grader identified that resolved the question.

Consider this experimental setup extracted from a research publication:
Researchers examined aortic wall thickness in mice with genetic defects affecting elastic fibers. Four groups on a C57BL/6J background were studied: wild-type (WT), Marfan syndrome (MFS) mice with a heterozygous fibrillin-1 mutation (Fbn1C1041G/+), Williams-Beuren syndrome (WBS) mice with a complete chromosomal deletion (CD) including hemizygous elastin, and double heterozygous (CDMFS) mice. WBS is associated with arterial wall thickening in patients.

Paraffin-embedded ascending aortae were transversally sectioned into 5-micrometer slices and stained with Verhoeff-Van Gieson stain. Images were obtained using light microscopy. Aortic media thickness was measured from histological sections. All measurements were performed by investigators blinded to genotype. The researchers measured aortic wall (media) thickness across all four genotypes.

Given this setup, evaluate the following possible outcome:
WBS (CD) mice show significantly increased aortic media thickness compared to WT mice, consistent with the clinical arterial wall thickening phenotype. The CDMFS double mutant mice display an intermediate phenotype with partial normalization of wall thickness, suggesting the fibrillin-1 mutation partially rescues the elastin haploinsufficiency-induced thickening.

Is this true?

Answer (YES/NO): NO